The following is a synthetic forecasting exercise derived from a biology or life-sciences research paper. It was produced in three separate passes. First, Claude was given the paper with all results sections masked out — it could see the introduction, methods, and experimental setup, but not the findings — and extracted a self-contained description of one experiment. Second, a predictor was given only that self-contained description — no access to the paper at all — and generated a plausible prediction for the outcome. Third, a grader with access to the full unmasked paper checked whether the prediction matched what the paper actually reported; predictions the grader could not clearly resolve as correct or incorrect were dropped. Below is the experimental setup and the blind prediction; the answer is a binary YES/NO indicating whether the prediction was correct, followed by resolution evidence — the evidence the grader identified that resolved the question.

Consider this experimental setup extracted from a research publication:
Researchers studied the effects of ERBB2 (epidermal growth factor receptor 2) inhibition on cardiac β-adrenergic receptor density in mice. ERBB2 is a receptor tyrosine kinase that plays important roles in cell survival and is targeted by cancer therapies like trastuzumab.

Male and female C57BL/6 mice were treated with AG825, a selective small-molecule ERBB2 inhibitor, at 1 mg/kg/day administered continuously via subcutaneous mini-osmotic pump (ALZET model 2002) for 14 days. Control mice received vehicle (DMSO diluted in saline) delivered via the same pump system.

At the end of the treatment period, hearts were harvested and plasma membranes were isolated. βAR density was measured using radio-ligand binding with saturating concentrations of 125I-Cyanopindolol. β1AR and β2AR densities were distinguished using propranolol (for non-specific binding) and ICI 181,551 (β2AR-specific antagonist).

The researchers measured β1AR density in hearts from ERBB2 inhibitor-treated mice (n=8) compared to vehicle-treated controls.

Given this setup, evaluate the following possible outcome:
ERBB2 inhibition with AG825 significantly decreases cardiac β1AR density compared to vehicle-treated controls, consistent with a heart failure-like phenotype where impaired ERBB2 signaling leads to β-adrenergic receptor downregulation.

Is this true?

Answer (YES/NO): NO